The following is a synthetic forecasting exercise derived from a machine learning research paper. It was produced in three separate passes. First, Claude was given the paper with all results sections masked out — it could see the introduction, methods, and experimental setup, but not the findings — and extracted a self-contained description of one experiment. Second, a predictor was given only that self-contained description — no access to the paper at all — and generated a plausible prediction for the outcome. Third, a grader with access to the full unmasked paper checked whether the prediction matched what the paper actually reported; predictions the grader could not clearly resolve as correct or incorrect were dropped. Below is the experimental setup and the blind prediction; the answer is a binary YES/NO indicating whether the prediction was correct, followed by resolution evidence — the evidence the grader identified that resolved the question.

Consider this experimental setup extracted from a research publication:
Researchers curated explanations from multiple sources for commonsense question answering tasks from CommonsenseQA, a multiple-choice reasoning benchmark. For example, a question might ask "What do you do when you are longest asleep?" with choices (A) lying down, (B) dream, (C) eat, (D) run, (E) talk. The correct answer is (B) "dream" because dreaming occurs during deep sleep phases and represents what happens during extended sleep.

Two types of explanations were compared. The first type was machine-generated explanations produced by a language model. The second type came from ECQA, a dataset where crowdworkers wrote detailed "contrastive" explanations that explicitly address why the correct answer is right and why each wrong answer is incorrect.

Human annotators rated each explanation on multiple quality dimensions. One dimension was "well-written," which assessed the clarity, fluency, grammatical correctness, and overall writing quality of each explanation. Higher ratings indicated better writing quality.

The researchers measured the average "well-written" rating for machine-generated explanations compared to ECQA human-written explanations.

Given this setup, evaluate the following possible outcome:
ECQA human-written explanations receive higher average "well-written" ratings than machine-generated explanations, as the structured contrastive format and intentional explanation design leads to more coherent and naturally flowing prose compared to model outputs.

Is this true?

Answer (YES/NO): NO